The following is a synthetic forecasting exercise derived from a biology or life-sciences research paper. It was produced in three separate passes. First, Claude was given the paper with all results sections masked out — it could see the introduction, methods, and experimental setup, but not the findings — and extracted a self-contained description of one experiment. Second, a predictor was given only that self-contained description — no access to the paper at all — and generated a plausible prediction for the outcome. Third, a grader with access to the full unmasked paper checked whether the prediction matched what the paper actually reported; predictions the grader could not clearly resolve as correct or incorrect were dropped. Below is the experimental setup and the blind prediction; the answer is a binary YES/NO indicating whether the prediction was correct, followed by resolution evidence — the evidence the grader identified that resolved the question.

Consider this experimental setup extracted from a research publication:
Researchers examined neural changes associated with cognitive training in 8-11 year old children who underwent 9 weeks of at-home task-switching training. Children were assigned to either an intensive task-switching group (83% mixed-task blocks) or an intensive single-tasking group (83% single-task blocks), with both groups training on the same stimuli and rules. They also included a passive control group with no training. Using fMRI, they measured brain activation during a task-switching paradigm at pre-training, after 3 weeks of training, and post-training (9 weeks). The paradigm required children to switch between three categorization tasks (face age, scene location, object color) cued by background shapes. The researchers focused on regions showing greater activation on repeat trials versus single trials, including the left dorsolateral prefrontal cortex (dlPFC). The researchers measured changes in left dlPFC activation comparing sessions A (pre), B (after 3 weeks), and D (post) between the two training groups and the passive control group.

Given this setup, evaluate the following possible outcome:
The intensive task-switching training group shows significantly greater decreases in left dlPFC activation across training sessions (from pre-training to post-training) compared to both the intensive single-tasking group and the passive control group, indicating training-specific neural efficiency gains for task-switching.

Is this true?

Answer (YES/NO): NO